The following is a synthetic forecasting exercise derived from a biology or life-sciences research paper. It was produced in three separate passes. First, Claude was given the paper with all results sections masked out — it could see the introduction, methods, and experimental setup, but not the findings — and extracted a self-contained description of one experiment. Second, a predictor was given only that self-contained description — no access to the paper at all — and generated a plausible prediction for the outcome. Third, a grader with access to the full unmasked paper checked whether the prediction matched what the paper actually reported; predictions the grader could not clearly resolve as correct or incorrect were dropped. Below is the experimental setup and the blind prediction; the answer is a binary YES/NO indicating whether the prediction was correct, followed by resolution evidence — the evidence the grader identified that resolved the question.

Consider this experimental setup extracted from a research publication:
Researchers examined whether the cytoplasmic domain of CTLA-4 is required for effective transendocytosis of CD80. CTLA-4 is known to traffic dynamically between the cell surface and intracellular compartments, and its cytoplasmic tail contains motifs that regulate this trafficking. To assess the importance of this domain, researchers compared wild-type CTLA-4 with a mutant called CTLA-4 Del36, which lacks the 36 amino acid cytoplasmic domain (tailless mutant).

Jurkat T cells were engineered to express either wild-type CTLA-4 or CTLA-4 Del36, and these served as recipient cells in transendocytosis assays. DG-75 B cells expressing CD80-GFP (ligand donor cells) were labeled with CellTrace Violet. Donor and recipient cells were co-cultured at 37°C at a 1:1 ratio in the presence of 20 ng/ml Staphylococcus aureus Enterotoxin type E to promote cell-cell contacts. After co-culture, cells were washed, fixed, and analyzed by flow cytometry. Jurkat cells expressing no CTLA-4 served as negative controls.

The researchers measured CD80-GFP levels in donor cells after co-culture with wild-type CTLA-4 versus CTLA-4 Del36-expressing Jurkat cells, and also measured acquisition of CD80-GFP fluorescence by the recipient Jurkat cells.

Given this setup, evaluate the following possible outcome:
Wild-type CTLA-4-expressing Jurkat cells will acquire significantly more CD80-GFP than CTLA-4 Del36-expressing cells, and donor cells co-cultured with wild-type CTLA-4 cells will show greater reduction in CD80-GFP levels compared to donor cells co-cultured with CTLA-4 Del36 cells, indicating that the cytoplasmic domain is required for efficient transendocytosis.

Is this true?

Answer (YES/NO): NO